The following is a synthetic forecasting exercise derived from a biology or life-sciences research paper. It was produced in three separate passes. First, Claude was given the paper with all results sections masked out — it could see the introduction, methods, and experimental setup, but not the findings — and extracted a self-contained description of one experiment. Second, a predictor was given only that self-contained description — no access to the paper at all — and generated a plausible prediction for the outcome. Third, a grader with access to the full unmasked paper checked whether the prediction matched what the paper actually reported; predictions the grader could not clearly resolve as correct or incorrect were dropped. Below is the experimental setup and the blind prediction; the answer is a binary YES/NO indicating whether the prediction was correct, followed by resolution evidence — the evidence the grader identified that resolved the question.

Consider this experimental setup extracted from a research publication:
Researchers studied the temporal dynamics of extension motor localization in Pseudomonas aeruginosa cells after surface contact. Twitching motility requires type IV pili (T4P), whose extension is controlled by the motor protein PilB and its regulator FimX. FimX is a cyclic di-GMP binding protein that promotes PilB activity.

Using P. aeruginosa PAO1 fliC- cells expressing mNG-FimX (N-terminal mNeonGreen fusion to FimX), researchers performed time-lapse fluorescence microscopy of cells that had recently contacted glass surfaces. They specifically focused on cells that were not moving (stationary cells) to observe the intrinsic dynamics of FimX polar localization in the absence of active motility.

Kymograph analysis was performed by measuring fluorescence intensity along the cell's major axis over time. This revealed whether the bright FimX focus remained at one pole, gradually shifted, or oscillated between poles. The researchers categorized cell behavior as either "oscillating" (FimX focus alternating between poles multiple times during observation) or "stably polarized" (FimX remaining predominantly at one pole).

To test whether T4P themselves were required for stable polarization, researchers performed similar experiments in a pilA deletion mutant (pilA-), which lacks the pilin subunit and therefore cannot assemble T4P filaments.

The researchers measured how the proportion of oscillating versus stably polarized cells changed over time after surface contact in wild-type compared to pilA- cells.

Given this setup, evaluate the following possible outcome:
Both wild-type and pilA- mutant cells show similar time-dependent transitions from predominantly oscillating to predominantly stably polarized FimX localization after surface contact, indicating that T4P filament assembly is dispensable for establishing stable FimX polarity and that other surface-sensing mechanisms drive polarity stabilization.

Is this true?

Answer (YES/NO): NO